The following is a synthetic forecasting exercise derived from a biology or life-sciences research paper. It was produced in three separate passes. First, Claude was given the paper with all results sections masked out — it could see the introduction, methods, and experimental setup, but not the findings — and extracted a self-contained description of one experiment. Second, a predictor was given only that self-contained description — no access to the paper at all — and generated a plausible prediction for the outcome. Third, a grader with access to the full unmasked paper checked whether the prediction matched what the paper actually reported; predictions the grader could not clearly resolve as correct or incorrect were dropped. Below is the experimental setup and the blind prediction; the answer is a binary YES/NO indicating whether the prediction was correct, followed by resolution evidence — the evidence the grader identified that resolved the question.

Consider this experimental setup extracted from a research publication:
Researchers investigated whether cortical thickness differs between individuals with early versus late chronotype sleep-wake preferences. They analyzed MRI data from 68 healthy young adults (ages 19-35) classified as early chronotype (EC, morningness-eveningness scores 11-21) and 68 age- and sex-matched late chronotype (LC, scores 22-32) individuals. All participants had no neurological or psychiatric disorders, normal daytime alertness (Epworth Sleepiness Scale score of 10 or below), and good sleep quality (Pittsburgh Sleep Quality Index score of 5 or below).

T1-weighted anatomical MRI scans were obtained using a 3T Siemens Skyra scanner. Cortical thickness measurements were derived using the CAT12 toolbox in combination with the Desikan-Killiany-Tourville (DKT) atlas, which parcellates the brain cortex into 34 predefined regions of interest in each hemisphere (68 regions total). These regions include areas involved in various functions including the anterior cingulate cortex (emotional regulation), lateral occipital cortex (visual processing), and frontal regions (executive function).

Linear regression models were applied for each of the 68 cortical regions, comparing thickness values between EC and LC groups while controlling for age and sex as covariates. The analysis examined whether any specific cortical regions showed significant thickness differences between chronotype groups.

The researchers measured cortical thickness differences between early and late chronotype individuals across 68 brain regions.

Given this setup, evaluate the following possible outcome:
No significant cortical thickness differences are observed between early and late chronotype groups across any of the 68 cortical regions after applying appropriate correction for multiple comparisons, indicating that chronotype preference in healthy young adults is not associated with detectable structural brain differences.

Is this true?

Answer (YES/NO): NO